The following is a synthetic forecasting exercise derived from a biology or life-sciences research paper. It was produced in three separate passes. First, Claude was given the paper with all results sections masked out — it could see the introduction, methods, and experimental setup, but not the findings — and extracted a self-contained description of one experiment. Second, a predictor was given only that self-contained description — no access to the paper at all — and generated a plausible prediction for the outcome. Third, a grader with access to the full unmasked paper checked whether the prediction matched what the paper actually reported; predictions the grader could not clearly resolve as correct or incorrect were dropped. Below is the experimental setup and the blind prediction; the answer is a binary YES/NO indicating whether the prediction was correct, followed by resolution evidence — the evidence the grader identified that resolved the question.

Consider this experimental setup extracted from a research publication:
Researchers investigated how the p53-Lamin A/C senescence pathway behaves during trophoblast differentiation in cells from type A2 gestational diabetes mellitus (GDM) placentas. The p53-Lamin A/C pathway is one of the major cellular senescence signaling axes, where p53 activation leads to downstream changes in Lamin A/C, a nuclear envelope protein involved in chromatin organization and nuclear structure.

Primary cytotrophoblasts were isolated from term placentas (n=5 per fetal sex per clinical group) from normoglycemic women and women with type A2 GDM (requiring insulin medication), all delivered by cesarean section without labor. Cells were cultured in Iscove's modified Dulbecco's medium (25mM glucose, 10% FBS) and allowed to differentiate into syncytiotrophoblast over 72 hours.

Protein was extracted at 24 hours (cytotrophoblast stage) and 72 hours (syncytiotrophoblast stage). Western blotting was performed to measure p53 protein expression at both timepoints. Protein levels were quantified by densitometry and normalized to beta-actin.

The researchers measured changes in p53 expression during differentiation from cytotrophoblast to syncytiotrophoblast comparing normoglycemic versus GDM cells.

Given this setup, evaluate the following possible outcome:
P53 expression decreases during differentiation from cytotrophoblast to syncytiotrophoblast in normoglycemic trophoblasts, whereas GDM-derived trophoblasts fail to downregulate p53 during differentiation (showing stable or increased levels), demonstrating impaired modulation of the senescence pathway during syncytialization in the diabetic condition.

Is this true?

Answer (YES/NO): NO